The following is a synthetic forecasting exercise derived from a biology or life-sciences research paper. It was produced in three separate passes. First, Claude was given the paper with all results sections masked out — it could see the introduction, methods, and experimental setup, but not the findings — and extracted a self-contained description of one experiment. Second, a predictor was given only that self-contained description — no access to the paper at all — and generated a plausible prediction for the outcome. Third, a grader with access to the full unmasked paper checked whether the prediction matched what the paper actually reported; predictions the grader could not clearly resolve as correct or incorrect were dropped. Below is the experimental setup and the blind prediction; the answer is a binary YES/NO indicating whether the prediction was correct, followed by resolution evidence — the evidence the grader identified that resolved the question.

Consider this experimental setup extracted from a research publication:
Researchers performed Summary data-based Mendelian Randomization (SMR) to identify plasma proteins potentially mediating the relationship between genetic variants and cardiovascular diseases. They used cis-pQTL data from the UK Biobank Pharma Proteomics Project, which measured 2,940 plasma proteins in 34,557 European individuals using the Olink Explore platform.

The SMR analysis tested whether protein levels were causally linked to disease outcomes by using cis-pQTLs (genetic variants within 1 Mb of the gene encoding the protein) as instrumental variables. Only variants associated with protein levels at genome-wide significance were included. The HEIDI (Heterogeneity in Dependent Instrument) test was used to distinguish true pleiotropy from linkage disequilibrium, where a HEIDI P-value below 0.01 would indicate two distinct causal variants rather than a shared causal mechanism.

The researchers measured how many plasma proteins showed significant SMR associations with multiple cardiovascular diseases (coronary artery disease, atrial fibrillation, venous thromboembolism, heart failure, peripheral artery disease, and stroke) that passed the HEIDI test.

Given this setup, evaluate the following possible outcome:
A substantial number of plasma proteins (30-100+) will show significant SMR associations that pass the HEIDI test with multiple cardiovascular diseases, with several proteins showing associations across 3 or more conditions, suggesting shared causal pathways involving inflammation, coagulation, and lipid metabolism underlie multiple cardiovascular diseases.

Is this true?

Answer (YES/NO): NO